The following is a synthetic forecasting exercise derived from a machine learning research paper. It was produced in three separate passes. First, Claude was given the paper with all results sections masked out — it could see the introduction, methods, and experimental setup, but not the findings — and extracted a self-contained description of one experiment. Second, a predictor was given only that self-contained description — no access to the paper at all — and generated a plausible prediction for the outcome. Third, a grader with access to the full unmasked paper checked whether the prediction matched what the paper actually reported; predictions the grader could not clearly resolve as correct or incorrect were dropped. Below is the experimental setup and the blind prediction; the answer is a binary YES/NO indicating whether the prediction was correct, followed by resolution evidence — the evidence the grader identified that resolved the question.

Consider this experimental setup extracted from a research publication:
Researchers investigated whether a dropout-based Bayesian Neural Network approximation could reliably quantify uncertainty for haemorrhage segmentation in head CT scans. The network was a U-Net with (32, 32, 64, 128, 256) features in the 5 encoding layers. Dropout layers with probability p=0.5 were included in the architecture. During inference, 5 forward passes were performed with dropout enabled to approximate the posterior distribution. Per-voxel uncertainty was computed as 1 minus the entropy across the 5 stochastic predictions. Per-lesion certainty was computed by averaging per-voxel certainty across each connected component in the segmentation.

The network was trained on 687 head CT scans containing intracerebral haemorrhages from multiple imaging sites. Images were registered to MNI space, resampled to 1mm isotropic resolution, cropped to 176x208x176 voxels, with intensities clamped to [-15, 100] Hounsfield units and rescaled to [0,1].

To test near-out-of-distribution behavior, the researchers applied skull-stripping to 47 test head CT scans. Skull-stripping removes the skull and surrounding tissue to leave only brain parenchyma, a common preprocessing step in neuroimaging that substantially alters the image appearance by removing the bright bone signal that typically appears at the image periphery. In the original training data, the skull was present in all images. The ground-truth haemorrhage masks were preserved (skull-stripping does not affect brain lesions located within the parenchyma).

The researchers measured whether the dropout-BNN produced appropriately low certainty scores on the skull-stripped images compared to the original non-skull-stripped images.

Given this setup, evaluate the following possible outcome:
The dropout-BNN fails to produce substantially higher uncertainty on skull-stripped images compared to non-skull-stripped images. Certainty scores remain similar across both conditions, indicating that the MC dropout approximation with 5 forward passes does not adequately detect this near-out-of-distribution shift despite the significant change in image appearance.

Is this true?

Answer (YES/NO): YES